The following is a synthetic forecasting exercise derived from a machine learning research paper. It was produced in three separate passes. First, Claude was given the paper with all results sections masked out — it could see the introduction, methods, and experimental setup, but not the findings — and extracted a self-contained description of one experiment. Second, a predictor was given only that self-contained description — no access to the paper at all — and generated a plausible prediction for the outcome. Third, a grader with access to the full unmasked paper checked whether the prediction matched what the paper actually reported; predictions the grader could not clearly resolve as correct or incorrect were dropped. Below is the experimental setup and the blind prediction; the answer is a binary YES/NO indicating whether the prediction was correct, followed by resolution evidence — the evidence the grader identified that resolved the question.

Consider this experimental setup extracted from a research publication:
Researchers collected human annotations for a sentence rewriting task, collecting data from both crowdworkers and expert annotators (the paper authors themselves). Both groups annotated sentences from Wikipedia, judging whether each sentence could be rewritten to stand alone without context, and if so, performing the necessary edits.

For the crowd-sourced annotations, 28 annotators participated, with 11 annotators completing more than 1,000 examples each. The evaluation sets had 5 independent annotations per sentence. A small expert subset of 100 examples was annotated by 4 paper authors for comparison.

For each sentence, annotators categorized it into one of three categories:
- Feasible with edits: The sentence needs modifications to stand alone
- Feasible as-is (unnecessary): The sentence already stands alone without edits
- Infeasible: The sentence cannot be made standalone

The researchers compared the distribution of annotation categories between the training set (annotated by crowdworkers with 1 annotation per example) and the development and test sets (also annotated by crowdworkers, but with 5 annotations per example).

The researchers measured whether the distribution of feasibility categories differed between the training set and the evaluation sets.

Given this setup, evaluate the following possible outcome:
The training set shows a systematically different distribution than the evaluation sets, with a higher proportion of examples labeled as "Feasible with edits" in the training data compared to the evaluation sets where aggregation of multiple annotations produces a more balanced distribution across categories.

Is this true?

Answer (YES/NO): NO